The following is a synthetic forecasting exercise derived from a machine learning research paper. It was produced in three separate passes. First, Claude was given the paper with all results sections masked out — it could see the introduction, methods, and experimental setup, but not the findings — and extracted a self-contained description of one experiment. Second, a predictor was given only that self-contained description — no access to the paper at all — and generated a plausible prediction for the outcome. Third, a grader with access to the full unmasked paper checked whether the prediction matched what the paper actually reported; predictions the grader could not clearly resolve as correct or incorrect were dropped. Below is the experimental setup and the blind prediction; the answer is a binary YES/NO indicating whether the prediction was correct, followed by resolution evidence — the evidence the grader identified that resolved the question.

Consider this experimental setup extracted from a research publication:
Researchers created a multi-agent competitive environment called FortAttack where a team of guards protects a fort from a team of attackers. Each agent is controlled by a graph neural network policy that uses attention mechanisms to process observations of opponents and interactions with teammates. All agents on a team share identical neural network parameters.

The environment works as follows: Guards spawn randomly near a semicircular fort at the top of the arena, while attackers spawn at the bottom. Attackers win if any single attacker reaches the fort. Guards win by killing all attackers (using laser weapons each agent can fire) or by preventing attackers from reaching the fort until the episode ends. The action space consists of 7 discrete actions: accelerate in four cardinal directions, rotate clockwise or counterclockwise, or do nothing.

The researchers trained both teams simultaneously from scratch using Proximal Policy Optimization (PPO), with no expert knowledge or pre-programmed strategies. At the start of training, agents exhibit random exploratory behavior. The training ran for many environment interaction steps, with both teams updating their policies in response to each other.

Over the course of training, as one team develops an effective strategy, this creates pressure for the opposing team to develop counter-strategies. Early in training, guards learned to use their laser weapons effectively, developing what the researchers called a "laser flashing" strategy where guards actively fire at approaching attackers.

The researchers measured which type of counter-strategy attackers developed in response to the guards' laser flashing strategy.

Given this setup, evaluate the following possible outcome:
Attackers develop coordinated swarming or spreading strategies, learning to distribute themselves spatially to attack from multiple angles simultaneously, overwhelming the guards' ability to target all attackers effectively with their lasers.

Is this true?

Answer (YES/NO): NO